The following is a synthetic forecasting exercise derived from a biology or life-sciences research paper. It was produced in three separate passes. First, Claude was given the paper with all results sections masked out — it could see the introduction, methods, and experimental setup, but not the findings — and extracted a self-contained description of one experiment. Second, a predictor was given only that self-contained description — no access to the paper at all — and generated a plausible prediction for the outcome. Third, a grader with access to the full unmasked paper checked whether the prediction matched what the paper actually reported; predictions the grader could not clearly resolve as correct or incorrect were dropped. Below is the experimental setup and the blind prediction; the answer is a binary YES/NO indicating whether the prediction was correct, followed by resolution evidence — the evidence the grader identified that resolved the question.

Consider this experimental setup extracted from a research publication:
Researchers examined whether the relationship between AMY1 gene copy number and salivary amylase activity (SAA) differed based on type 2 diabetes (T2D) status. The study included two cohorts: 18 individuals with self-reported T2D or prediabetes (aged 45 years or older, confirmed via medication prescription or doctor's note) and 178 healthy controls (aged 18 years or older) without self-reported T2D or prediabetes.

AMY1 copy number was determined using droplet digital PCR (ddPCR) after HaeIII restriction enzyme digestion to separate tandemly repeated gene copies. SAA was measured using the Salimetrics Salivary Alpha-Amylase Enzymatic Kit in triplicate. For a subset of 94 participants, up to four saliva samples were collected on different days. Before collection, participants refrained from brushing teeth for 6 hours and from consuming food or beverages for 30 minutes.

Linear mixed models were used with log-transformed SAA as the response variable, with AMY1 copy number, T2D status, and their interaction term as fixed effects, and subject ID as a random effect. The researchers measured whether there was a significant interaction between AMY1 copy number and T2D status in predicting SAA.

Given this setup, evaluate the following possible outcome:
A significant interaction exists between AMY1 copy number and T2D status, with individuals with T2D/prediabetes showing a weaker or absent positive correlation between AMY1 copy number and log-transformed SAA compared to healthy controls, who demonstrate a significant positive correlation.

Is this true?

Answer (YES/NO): NO